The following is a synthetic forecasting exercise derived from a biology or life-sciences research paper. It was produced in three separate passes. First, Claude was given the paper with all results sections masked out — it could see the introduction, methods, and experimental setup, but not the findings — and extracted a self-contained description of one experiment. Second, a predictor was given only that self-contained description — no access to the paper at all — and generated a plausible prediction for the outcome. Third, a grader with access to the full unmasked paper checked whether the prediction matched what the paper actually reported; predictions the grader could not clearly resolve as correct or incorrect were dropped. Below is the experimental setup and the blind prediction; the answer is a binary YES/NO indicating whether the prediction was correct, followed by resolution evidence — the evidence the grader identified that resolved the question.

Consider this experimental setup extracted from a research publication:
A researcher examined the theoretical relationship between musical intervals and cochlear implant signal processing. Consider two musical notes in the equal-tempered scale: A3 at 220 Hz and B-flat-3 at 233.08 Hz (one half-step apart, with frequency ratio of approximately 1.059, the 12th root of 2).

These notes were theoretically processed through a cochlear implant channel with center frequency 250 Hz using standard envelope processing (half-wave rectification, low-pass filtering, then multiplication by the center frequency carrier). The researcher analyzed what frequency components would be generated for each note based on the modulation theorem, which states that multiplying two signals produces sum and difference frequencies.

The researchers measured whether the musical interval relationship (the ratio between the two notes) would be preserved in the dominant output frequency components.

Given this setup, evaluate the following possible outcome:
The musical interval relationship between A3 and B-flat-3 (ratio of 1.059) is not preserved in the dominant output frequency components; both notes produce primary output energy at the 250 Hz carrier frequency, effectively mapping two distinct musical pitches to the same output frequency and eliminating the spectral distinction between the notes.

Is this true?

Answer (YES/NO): YES